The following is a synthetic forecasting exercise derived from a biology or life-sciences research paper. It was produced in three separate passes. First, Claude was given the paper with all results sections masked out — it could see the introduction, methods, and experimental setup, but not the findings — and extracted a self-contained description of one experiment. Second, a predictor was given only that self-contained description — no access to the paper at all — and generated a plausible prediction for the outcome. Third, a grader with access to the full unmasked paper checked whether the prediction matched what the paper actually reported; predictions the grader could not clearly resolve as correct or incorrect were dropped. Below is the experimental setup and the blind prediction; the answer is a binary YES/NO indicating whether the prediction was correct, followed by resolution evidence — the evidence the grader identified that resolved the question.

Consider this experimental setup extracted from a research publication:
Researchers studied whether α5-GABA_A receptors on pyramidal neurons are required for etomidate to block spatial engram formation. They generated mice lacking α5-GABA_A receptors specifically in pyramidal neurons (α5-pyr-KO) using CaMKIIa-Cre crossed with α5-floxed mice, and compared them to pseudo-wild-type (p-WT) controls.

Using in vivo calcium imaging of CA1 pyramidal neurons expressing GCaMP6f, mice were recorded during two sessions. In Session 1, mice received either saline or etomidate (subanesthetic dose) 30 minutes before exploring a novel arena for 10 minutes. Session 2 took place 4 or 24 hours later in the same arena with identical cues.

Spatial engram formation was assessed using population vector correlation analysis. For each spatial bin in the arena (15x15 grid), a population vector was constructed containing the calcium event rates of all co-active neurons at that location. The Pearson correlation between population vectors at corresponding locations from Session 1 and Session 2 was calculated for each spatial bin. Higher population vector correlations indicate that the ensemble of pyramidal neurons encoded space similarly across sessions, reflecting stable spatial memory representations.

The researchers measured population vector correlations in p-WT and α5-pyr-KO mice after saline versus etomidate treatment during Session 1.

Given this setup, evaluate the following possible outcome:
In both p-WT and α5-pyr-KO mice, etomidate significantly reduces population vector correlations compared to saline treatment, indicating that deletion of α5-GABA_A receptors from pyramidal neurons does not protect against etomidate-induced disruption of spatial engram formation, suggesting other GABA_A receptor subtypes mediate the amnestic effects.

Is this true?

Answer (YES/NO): YES